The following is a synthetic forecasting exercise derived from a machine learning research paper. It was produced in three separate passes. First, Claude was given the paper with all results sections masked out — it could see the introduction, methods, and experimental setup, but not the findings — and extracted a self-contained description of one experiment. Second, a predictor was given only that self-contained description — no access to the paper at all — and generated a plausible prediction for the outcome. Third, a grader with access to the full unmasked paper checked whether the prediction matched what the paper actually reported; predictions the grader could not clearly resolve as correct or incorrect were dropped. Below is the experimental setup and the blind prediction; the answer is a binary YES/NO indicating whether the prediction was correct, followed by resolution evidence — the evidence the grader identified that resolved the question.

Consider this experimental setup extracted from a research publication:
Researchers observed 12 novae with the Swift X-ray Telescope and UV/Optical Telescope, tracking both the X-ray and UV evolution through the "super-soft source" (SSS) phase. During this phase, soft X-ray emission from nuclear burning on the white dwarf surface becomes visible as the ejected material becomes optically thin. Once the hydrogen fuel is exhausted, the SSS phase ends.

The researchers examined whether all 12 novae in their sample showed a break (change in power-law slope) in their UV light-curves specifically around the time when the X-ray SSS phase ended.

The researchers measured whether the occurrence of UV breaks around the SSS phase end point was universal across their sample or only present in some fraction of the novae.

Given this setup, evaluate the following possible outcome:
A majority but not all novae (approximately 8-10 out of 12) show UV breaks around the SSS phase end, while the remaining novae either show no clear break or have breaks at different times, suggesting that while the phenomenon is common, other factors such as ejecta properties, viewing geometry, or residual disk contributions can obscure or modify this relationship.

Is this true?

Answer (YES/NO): NO